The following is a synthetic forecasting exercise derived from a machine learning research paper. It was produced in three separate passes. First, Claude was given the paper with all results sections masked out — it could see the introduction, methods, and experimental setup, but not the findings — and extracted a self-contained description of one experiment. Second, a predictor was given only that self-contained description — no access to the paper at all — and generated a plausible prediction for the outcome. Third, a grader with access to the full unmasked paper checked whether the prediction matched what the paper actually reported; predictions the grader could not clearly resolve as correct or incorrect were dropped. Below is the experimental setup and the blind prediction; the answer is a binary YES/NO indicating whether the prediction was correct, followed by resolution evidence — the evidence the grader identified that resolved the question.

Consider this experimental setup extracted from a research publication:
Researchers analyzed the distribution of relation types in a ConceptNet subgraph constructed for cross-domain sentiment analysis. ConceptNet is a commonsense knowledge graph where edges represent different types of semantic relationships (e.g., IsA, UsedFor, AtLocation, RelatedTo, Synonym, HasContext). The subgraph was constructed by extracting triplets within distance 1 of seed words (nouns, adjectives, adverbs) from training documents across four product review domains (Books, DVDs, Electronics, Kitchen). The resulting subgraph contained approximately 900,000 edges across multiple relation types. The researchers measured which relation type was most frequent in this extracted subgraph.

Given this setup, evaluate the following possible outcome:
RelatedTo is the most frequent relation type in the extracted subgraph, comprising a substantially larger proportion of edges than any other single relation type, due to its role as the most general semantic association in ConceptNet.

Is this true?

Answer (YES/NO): YES